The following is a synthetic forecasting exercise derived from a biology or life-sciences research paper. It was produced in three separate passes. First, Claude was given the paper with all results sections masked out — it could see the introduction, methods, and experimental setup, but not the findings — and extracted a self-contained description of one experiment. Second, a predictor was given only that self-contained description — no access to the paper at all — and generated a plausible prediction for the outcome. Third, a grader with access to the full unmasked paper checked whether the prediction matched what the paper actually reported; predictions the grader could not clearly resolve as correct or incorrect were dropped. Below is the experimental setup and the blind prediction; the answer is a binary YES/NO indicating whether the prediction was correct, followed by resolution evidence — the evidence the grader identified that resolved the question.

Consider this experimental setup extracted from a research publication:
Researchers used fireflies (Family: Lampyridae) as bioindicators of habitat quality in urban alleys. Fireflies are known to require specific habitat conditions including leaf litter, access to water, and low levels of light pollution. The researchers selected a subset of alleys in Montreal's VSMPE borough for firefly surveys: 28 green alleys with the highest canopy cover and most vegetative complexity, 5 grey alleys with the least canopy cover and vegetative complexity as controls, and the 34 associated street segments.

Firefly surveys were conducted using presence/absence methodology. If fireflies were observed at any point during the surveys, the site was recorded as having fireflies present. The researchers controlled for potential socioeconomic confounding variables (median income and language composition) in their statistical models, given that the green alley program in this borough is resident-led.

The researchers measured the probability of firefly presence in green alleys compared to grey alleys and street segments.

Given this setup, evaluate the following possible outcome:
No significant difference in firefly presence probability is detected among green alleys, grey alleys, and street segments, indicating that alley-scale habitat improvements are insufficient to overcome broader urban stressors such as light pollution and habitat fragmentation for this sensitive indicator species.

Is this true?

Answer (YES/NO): NO